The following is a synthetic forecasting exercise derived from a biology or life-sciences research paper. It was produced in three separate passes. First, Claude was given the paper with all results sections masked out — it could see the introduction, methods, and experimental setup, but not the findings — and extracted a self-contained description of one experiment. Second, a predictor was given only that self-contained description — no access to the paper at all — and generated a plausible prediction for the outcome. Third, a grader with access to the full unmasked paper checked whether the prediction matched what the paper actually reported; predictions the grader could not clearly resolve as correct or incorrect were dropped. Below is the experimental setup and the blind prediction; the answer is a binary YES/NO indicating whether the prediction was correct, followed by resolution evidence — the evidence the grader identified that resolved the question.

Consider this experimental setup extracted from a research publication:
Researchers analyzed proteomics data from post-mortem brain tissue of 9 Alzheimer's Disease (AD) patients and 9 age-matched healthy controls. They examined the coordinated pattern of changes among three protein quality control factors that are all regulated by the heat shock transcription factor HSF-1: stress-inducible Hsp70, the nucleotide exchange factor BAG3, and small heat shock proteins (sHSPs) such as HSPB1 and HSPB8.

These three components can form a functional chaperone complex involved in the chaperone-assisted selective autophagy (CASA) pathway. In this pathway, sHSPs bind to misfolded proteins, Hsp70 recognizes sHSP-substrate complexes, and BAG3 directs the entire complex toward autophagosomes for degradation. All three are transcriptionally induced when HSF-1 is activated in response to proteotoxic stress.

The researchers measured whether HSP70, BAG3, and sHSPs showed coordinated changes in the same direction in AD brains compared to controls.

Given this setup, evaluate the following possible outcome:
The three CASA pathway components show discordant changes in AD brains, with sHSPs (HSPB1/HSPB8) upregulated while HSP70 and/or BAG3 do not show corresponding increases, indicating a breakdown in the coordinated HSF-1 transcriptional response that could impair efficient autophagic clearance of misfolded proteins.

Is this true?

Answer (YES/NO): NO